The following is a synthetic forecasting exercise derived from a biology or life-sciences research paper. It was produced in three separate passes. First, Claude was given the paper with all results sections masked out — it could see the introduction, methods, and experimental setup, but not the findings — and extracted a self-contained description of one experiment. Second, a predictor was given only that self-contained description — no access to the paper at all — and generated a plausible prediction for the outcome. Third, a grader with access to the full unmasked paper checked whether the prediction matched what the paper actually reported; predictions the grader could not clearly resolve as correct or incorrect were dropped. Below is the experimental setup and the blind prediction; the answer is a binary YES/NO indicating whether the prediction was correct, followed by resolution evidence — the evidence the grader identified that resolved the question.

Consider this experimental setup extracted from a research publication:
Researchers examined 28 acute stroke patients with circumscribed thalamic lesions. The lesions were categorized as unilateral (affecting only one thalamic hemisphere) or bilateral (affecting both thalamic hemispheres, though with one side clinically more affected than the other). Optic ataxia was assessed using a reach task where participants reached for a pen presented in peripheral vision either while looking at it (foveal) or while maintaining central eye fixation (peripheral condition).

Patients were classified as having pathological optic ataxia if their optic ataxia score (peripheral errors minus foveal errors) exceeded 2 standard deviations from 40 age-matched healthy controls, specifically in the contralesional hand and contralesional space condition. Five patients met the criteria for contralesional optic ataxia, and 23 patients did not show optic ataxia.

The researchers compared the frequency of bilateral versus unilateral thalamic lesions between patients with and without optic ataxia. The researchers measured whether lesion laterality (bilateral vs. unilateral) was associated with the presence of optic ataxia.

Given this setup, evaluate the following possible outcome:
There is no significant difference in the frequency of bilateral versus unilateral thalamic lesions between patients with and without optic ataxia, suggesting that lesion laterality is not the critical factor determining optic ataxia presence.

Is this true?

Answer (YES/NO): NO